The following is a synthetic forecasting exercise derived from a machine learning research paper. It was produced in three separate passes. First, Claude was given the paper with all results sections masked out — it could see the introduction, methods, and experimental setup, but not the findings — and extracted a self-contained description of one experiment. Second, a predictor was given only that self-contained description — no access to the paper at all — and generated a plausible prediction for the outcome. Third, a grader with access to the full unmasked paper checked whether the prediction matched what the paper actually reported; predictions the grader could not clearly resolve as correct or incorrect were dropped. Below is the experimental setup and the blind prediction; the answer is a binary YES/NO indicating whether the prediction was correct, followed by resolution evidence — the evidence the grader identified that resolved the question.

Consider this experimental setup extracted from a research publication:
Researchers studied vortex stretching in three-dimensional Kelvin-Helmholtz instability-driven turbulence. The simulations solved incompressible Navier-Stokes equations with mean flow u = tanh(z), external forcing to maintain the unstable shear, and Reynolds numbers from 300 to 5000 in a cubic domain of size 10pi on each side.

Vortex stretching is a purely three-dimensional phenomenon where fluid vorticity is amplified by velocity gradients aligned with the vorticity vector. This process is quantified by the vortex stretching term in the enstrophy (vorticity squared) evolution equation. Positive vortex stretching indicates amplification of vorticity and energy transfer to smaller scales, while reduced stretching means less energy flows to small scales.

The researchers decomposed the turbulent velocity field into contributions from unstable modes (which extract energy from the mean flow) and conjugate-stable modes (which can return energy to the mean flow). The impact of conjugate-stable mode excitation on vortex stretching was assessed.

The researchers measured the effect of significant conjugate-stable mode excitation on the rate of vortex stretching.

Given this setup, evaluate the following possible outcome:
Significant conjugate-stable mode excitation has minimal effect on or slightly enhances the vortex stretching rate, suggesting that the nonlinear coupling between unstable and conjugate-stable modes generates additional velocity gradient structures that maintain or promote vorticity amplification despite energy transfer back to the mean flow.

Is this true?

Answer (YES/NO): NO